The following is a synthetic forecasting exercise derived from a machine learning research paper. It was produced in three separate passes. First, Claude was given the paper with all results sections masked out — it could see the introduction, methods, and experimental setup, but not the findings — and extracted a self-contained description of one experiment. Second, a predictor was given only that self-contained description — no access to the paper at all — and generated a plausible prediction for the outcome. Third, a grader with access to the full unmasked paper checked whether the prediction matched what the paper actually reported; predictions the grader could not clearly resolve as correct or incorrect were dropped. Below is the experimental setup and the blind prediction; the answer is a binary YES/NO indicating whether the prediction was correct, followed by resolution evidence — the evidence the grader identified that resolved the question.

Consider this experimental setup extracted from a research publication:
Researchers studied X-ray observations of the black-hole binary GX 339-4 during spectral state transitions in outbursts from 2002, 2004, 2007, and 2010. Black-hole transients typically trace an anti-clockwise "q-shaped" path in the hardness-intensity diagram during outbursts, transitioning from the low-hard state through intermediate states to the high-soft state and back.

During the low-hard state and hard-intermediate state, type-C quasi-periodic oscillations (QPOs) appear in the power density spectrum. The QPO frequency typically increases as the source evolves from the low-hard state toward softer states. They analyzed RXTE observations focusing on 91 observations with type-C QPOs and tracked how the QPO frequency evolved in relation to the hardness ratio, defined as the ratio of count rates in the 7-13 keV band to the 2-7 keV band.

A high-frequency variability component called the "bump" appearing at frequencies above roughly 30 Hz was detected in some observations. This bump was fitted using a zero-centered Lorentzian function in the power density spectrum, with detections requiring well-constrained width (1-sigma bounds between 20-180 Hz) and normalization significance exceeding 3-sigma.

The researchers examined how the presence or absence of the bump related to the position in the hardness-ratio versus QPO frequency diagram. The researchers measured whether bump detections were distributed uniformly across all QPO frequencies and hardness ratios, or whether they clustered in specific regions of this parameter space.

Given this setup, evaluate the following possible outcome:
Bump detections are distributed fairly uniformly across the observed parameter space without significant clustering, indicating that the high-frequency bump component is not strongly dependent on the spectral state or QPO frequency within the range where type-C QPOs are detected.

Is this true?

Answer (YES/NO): NO